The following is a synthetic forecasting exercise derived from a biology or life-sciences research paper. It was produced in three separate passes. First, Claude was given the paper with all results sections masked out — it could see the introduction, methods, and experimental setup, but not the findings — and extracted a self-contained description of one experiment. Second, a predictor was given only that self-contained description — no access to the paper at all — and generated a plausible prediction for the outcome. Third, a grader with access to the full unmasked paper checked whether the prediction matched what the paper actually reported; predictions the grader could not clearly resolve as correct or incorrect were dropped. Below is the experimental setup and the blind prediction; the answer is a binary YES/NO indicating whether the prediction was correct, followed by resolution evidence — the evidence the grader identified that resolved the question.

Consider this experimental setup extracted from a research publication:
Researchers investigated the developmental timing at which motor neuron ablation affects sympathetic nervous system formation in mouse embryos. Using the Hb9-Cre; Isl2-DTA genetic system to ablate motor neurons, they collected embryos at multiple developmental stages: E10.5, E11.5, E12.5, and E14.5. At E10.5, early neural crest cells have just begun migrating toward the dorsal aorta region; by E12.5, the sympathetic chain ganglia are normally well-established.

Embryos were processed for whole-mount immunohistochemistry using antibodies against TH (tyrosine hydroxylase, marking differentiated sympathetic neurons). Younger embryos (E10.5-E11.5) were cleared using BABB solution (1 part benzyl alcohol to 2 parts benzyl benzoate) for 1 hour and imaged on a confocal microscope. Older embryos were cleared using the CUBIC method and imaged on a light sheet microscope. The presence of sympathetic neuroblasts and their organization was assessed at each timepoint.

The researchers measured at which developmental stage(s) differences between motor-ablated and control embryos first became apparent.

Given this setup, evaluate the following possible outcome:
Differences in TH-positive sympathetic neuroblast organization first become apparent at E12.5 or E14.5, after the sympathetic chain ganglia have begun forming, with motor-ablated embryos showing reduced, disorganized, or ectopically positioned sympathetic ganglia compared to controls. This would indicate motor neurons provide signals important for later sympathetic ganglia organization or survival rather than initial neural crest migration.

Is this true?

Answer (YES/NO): NO